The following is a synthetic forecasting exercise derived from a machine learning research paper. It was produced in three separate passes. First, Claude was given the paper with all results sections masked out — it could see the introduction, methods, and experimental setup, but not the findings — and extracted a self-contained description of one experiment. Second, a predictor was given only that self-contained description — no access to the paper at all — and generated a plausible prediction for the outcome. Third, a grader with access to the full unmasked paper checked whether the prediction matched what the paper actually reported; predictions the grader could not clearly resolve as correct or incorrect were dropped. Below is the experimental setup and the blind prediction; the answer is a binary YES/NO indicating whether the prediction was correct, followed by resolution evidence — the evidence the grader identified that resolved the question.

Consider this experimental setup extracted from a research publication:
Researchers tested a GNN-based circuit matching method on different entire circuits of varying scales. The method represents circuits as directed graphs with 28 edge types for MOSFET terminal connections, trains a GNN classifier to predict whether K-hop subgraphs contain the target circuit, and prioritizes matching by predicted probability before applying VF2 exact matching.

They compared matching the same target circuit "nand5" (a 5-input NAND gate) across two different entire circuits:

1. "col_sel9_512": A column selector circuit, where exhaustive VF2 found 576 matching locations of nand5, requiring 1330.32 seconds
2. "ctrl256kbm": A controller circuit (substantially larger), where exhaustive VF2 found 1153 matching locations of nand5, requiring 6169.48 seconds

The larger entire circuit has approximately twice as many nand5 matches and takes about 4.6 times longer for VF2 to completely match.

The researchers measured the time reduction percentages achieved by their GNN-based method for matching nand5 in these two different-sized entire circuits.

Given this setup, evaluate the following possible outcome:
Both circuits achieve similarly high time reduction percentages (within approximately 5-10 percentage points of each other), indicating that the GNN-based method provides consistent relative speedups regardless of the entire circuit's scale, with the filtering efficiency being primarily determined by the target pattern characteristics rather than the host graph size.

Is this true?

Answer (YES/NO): NO